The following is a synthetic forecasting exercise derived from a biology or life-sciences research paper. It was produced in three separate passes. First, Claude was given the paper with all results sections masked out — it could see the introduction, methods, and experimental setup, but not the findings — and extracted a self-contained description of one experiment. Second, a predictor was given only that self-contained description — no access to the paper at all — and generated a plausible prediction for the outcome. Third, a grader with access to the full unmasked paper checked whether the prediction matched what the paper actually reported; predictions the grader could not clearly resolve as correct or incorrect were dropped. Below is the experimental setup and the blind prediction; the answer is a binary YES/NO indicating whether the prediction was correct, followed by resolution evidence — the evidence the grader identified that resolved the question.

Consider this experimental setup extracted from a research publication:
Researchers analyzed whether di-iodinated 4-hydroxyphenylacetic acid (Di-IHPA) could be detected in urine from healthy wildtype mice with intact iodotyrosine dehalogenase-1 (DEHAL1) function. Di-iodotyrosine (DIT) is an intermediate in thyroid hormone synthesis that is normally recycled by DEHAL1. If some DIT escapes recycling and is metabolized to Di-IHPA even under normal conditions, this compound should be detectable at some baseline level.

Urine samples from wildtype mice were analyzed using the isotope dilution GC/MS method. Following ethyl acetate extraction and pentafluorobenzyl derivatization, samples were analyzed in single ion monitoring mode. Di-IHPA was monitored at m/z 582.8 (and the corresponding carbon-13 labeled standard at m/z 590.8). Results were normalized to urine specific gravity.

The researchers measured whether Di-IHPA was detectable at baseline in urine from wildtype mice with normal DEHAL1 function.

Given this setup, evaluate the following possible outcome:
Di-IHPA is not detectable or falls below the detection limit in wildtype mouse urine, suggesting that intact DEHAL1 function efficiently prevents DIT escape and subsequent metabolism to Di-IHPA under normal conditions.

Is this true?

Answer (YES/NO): YES